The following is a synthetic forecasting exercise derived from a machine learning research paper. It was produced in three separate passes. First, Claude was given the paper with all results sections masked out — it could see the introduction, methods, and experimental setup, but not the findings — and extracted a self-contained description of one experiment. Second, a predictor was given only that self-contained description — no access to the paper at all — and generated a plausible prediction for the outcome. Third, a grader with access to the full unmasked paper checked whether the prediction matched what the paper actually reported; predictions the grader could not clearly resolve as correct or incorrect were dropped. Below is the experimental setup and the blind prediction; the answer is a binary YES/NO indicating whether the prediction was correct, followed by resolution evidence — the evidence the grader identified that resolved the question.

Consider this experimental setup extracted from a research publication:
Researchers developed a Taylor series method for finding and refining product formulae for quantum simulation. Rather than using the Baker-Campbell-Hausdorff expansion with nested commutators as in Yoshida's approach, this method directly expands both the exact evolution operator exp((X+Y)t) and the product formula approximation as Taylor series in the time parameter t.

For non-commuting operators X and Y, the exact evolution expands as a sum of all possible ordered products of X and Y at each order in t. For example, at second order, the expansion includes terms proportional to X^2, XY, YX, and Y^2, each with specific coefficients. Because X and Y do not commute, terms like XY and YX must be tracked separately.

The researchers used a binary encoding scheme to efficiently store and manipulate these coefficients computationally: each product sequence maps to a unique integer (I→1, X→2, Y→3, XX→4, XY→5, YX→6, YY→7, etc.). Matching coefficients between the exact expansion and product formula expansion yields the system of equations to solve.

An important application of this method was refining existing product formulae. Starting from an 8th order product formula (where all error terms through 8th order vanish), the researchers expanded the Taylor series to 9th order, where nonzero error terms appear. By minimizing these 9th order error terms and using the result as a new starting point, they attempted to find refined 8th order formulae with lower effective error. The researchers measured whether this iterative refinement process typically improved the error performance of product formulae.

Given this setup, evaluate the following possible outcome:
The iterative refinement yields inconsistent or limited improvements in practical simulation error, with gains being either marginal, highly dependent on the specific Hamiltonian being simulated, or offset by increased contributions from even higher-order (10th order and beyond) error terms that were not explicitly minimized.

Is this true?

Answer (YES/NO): NO